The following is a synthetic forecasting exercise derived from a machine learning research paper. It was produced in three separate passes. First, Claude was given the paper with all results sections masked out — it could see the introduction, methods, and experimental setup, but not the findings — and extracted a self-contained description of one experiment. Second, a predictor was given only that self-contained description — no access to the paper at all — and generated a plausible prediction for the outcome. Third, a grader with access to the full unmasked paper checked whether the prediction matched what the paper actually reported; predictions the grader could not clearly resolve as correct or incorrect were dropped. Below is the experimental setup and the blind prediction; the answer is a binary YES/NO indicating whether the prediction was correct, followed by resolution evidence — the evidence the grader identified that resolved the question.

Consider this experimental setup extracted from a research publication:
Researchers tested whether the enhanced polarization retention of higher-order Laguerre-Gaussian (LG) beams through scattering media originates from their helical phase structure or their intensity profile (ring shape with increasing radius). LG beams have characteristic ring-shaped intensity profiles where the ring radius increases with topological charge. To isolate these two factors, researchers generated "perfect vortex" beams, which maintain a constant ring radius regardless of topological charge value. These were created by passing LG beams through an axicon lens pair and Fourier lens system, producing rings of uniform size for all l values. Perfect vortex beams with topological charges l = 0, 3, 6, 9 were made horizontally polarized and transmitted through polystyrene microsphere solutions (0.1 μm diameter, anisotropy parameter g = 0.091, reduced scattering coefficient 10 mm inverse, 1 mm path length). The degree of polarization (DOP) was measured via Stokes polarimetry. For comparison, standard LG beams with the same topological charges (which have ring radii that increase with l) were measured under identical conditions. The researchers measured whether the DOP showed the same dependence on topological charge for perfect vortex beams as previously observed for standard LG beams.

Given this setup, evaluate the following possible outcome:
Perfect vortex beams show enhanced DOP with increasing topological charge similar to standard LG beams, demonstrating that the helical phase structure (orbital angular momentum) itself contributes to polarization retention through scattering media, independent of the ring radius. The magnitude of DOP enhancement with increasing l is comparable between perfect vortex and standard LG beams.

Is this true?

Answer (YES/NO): NO